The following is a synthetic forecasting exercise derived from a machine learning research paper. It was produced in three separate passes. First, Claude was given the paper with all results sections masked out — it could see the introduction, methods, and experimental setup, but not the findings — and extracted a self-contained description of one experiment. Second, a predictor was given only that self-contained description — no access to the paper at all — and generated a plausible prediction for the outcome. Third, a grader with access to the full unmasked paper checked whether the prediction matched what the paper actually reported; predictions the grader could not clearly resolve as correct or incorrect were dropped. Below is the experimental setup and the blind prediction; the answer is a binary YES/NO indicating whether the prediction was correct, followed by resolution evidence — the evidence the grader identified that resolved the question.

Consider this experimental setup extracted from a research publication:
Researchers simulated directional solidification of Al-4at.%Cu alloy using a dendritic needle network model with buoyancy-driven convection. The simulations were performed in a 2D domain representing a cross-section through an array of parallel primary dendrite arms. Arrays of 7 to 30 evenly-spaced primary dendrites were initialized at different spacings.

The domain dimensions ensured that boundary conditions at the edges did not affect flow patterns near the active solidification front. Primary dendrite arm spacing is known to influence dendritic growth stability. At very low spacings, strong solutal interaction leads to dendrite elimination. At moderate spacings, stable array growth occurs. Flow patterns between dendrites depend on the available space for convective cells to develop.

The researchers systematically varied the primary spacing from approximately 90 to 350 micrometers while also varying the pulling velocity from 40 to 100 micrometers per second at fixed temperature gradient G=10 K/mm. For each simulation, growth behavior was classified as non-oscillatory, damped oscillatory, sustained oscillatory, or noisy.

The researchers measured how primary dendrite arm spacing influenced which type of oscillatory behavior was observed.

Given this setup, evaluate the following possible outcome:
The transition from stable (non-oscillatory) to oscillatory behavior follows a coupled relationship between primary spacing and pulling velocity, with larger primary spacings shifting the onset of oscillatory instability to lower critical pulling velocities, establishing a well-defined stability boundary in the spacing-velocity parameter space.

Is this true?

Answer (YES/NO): NO